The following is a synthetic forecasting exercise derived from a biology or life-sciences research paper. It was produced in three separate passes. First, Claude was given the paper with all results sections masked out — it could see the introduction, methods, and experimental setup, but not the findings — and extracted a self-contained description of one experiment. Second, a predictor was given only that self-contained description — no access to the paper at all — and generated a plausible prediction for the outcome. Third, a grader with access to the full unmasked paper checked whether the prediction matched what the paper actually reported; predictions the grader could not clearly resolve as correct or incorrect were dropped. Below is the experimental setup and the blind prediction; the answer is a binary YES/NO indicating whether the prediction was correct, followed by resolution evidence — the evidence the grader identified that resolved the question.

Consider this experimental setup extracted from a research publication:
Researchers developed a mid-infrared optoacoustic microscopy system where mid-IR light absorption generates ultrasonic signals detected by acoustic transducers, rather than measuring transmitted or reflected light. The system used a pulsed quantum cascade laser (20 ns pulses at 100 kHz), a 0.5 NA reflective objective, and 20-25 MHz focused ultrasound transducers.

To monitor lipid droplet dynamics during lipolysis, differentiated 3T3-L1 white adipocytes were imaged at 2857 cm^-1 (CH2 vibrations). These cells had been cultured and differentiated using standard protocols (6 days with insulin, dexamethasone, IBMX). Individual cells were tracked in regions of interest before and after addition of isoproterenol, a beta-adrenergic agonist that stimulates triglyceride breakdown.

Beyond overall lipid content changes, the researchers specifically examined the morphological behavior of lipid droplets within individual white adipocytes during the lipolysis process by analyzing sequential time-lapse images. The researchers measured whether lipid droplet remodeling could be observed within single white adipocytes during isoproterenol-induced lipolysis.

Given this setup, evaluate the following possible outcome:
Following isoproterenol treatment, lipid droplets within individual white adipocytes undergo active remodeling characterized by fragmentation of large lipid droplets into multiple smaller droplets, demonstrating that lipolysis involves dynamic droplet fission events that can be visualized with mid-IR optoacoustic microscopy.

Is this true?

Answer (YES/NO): NO